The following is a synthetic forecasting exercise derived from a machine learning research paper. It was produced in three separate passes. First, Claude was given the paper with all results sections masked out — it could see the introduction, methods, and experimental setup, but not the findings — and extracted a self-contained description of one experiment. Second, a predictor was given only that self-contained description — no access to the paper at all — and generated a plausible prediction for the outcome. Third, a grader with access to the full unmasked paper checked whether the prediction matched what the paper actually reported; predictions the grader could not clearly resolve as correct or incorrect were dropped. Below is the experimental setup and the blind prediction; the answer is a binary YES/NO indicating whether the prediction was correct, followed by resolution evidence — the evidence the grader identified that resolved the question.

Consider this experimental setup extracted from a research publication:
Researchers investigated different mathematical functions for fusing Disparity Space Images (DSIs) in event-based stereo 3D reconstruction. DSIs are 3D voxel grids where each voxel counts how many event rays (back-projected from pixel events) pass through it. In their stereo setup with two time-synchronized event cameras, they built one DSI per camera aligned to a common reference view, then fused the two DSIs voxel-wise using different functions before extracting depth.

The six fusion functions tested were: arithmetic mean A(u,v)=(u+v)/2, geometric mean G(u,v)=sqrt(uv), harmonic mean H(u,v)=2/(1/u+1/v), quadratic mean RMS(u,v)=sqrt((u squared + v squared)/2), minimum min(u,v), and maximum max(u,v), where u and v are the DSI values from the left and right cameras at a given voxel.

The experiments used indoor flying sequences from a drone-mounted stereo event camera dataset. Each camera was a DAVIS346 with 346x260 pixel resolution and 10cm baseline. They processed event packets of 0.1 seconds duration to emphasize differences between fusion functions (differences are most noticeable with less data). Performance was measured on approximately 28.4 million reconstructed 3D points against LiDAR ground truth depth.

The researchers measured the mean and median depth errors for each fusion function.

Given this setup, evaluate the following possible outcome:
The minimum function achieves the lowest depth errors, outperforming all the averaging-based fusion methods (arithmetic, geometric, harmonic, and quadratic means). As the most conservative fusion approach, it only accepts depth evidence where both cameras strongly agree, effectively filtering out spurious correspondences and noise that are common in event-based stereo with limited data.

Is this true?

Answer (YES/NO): YES